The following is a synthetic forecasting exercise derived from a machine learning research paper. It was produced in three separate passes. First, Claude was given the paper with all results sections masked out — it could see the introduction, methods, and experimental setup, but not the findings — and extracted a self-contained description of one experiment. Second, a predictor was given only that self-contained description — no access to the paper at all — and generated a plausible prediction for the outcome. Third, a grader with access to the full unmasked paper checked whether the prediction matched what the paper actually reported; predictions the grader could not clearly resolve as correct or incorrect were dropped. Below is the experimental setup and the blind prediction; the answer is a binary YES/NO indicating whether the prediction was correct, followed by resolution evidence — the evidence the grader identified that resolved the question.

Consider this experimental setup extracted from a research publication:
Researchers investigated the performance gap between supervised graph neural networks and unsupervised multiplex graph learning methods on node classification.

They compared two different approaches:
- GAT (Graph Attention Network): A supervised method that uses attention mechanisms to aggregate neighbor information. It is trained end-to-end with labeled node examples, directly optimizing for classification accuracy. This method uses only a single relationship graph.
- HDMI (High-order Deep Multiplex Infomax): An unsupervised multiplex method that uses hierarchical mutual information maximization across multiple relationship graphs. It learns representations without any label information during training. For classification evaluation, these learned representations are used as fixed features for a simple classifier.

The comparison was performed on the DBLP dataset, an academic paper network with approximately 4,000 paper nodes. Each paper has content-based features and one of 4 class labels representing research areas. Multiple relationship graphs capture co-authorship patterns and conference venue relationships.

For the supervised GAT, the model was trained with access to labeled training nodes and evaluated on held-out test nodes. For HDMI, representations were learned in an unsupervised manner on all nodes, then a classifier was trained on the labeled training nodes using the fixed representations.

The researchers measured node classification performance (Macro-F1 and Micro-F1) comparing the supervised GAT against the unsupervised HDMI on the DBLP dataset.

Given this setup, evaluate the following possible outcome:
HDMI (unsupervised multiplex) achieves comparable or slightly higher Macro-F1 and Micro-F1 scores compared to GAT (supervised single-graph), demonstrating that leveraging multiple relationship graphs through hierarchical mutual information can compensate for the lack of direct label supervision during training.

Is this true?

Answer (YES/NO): YES